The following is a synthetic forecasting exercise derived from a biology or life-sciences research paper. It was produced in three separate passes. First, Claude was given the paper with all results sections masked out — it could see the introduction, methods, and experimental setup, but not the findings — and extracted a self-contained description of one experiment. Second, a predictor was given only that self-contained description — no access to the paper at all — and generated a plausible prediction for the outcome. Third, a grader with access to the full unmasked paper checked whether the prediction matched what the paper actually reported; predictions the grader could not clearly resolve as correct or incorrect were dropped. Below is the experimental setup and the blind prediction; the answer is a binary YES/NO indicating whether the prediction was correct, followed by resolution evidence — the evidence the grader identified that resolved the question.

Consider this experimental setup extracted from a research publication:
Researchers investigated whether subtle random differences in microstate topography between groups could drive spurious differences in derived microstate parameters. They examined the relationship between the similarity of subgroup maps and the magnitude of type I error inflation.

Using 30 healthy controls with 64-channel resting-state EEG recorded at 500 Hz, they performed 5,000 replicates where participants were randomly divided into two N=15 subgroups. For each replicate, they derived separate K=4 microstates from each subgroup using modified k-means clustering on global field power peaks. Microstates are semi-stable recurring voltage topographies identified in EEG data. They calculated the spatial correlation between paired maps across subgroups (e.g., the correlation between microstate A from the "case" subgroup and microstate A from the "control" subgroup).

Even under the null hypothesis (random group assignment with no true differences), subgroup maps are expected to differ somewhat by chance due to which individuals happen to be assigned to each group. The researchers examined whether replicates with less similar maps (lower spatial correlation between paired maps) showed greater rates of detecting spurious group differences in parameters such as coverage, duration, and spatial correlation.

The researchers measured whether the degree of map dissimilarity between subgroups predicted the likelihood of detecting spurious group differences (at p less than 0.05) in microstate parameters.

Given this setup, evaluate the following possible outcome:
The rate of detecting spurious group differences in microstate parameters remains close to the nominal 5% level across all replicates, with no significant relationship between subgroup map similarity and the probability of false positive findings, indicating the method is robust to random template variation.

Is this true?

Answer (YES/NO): NO